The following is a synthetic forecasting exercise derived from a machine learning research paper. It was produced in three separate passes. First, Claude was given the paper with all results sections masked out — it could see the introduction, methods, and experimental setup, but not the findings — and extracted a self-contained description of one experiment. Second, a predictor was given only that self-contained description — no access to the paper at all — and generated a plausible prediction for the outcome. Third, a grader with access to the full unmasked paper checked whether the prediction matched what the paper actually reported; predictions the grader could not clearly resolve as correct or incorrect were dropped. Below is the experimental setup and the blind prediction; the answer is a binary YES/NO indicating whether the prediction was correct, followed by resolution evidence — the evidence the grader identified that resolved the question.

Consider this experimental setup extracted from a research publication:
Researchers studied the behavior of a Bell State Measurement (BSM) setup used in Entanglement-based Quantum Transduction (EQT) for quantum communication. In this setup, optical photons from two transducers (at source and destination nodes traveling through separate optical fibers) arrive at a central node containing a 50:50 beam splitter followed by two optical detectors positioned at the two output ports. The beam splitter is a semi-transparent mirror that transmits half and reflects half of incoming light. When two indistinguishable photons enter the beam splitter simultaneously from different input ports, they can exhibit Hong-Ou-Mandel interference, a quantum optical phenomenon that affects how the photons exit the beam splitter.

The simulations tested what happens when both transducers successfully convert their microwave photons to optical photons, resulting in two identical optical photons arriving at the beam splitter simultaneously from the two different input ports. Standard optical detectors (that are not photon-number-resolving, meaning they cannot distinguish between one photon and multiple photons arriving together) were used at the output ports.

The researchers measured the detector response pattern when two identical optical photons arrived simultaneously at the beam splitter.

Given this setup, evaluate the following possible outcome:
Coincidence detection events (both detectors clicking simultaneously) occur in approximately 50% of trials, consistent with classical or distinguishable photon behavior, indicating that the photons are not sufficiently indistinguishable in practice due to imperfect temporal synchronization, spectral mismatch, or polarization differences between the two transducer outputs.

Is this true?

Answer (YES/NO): NO